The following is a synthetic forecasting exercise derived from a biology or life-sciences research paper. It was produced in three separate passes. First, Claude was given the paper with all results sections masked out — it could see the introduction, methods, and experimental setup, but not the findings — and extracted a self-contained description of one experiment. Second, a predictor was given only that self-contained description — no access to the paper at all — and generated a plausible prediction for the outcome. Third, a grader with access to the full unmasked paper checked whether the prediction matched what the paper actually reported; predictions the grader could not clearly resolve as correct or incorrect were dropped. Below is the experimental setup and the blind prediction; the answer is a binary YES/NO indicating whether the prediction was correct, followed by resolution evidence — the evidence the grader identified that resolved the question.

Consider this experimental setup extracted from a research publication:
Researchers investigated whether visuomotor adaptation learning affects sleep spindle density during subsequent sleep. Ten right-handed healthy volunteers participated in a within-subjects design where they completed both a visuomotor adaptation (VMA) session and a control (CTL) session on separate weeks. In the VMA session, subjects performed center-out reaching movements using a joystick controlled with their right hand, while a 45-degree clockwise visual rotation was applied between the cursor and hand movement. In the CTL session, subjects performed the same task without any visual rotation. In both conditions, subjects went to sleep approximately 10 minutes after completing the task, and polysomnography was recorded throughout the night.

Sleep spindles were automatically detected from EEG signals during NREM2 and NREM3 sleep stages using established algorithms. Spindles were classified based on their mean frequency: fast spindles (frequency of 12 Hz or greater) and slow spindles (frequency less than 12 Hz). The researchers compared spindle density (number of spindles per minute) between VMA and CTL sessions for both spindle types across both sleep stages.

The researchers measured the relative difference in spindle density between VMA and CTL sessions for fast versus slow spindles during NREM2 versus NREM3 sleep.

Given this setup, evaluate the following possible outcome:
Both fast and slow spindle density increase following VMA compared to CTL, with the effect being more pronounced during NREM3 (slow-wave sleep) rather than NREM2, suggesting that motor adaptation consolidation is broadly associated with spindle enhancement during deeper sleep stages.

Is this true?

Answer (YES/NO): NO